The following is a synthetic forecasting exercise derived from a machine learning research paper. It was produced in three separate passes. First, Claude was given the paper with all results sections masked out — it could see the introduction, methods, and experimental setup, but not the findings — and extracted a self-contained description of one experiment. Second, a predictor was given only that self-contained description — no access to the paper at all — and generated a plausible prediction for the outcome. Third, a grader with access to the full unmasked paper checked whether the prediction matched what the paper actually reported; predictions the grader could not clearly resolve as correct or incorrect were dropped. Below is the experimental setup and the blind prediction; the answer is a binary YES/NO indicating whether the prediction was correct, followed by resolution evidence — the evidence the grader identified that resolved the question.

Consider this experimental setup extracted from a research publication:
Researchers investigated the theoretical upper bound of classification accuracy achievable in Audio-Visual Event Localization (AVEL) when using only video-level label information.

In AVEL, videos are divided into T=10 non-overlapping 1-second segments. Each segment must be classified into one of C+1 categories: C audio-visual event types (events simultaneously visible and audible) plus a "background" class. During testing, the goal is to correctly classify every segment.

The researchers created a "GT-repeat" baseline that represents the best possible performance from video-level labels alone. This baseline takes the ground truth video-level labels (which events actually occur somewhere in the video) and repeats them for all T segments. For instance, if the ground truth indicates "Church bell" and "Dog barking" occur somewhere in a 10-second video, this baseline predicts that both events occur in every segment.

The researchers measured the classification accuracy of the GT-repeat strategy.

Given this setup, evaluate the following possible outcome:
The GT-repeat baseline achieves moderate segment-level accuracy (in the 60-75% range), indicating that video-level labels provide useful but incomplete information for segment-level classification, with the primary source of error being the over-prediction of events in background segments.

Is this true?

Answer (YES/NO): NO